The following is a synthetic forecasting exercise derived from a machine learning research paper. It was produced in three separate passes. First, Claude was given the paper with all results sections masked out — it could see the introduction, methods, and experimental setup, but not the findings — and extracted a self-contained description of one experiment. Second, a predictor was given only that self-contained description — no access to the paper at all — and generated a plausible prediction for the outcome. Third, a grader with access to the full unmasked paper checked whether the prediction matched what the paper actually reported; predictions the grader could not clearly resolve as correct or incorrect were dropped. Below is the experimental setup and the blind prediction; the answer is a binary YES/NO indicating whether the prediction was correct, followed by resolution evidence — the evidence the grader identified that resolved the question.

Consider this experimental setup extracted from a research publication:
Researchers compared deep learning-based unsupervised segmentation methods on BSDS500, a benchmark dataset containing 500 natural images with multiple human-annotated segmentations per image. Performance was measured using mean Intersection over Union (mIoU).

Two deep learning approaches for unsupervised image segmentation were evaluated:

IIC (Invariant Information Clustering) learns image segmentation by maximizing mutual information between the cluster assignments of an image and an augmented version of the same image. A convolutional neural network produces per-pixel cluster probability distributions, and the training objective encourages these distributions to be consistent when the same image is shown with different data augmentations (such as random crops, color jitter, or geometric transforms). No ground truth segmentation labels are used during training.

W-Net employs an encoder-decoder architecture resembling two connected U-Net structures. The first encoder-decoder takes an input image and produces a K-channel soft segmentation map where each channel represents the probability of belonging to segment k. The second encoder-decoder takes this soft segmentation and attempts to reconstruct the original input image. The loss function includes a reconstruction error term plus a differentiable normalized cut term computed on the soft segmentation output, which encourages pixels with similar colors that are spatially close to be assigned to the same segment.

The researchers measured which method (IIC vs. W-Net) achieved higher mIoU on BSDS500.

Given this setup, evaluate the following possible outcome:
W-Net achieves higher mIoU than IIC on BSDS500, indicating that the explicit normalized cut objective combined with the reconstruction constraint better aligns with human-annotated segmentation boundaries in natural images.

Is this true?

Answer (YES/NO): YES